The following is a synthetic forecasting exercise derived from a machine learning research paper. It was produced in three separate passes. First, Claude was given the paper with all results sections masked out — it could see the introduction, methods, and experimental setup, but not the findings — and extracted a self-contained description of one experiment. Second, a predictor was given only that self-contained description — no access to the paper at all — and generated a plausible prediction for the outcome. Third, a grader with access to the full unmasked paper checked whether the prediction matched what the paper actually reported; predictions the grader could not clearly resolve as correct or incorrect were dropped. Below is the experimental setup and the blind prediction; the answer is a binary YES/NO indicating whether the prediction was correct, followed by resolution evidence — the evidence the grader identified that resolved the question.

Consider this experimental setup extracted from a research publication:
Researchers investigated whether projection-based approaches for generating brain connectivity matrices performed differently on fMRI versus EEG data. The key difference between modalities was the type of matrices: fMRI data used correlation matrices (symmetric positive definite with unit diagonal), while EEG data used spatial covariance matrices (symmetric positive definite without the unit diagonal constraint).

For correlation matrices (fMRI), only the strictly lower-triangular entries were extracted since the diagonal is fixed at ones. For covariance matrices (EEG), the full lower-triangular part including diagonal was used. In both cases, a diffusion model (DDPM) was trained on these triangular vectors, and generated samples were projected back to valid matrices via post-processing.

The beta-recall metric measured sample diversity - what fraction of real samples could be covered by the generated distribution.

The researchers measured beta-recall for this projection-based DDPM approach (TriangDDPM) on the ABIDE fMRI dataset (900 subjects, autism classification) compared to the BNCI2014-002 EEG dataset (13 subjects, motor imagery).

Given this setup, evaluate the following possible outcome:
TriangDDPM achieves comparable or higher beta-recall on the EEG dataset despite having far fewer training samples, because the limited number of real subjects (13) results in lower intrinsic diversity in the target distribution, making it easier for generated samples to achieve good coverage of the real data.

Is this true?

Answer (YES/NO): YES